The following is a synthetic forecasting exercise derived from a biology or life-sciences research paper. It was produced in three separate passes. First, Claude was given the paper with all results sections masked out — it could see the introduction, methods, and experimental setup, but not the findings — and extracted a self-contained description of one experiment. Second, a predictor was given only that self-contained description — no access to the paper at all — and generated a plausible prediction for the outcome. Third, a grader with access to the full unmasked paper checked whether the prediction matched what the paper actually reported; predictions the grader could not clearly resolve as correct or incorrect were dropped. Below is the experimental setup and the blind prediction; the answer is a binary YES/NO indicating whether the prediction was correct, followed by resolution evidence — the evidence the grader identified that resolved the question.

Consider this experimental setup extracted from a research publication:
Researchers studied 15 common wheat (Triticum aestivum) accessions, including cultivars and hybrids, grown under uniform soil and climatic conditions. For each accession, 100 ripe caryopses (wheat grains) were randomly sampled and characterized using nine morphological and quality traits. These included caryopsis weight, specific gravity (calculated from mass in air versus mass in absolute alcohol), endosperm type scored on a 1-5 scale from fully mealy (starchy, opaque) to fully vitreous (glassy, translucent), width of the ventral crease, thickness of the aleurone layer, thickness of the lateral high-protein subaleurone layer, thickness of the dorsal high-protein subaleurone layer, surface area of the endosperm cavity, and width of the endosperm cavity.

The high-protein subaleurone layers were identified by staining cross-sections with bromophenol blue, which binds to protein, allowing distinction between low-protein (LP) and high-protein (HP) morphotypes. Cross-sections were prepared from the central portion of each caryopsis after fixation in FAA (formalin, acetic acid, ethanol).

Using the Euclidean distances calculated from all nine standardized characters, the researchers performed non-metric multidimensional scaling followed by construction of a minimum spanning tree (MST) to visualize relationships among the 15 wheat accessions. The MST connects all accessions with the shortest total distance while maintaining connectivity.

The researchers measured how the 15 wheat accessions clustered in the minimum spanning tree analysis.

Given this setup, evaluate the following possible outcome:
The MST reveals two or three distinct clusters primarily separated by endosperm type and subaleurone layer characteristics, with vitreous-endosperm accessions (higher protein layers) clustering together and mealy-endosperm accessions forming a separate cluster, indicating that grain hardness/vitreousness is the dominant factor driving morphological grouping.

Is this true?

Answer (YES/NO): NO